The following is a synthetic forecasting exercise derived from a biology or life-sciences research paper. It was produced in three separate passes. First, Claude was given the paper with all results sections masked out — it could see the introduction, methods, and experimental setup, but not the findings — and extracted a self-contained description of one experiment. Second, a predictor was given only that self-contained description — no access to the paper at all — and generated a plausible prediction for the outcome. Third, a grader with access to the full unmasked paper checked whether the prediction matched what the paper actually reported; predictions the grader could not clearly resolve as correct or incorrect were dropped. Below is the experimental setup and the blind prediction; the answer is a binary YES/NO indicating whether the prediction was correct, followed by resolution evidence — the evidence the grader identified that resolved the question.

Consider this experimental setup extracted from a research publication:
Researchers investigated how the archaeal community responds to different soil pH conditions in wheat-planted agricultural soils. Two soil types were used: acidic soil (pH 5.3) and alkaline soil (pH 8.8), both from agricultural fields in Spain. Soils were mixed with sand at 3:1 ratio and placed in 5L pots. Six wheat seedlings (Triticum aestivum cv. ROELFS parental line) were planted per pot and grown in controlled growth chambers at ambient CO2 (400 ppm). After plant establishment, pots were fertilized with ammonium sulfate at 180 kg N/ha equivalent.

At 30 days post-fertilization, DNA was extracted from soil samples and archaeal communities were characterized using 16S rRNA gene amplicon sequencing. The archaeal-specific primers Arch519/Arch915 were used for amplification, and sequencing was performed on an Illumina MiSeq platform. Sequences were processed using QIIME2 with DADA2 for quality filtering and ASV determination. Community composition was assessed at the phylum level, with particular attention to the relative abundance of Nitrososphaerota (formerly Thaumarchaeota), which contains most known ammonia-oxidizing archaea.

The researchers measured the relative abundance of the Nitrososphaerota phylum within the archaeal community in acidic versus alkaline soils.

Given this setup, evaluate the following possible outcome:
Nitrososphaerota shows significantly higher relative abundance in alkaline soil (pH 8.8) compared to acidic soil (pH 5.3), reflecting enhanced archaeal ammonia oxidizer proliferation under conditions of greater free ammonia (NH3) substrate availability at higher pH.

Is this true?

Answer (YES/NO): YES